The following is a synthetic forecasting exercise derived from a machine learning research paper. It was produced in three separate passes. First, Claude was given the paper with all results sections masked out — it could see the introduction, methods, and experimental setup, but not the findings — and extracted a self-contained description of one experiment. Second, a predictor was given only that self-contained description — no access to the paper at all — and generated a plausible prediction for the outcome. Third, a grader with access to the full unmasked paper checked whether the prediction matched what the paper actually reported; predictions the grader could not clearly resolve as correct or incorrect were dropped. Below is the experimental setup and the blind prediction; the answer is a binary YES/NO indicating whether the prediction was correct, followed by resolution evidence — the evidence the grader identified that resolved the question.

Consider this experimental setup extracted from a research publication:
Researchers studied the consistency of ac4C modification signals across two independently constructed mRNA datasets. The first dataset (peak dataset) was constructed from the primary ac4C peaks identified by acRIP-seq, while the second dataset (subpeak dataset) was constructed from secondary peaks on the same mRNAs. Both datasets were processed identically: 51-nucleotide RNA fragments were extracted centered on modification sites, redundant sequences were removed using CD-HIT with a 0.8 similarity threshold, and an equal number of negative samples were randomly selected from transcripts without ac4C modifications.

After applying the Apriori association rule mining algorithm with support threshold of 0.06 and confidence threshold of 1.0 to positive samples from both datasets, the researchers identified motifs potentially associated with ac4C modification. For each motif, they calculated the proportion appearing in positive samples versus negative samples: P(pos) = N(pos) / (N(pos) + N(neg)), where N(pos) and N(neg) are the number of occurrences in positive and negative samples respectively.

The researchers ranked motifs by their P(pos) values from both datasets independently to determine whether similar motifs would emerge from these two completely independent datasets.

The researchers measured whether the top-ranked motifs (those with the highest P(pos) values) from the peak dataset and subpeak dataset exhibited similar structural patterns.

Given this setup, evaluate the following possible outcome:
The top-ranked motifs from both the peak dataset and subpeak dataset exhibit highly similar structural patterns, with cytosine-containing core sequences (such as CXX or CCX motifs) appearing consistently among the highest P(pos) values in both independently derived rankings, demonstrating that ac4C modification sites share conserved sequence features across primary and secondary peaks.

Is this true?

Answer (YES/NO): NO